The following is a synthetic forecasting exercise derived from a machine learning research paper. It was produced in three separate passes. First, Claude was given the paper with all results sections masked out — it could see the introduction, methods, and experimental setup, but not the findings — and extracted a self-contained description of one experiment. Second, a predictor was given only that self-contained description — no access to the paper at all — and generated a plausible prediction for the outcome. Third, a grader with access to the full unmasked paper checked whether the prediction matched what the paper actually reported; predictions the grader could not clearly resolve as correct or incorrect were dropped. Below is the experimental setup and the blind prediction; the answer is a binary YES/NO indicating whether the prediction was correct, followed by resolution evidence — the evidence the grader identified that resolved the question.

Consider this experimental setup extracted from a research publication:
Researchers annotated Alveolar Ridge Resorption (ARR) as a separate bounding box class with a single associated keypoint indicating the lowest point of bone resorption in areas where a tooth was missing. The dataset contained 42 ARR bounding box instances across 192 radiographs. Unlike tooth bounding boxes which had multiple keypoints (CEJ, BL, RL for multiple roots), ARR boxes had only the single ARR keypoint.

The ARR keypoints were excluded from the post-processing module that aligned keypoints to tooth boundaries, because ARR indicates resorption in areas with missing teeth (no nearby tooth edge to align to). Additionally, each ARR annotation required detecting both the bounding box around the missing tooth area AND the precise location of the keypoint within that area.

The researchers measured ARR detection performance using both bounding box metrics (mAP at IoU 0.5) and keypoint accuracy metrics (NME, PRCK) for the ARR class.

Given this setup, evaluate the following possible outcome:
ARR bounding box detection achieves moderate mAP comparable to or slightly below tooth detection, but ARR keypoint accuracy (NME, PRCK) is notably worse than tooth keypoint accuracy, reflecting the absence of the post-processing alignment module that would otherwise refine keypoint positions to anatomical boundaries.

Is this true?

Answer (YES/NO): NO